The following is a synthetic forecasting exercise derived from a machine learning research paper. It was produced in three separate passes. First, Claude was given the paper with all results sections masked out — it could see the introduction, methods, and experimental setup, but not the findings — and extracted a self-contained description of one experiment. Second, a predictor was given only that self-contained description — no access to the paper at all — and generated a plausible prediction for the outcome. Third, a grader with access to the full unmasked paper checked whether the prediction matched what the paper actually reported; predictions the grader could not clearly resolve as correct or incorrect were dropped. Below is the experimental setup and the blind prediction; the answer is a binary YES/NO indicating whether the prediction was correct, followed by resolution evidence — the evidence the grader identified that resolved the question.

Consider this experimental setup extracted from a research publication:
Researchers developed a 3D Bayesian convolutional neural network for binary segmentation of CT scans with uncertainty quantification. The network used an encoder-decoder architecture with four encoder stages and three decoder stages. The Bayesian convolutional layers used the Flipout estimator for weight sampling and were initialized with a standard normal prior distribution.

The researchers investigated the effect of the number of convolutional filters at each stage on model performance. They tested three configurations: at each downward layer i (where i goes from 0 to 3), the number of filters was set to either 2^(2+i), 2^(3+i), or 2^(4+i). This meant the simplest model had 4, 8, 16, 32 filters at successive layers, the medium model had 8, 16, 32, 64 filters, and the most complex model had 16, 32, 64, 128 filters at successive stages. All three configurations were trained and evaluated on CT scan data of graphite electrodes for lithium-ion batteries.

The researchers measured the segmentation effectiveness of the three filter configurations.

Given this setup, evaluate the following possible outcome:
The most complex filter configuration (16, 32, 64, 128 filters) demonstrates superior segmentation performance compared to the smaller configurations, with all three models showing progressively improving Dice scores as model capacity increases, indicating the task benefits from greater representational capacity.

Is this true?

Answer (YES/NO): NO